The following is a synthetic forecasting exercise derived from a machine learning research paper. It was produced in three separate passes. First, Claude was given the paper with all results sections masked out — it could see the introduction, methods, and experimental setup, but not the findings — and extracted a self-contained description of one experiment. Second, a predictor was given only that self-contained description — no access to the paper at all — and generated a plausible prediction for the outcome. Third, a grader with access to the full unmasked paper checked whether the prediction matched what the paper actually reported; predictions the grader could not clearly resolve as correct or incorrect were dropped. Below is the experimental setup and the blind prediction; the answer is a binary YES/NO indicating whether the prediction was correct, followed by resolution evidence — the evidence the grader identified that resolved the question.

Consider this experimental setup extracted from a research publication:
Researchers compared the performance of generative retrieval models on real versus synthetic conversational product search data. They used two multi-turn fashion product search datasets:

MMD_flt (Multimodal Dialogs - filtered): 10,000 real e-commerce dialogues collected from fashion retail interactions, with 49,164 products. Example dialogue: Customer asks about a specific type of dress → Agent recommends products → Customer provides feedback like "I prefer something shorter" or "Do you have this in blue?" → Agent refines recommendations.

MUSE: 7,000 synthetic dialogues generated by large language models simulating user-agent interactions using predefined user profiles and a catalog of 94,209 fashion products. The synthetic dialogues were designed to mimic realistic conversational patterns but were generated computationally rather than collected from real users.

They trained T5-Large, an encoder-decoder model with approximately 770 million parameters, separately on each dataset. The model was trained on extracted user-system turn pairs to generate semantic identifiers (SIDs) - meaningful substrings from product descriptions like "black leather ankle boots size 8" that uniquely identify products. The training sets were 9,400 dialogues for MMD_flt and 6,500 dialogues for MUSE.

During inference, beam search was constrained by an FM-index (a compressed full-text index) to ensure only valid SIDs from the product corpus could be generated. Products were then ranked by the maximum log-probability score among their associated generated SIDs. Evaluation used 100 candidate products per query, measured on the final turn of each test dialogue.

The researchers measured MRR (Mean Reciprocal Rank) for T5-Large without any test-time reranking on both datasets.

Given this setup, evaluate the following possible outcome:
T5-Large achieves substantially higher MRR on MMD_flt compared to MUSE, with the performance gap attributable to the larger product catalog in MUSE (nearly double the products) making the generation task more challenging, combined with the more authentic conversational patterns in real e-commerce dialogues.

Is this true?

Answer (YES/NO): YES